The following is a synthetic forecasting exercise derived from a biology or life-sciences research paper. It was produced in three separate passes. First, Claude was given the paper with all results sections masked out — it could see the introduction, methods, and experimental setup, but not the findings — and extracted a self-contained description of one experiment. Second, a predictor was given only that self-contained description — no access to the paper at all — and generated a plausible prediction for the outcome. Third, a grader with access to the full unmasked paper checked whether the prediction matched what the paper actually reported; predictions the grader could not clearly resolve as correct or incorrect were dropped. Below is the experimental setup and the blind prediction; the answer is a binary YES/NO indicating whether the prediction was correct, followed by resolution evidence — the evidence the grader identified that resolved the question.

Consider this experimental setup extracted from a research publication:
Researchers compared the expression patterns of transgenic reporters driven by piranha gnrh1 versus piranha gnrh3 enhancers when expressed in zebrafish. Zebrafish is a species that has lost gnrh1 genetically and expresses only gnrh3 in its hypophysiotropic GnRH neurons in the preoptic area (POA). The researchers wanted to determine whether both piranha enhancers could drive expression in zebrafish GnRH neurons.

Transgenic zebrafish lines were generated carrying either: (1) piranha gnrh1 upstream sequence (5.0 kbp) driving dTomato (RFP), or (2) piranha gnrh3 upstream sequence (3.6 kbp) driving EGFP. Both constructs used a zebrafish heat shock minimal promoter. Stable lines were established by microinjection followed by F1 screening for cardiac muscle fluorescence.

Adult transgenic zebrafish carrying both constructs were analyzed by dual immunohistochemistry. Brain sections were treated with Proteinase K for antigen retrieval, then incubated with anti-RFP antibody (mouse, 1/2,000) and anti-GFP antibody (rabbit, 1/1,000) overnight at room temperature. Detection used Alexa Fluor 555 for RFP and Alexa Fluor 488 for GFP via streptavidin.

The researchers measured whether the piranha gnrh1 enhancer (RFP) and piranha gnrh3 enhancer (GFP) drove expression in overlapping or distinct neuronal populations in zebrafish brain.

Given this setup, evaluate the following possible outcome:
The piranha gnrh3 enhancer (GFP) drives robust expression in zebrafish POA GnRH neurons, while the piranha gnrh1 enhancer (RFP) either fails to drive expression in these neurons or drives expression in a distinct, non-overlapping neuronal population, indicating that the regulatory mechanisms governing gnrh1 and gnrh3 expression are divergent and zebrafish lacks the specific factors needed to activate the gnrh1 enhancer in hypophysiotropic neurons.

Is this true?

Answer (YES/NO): NO